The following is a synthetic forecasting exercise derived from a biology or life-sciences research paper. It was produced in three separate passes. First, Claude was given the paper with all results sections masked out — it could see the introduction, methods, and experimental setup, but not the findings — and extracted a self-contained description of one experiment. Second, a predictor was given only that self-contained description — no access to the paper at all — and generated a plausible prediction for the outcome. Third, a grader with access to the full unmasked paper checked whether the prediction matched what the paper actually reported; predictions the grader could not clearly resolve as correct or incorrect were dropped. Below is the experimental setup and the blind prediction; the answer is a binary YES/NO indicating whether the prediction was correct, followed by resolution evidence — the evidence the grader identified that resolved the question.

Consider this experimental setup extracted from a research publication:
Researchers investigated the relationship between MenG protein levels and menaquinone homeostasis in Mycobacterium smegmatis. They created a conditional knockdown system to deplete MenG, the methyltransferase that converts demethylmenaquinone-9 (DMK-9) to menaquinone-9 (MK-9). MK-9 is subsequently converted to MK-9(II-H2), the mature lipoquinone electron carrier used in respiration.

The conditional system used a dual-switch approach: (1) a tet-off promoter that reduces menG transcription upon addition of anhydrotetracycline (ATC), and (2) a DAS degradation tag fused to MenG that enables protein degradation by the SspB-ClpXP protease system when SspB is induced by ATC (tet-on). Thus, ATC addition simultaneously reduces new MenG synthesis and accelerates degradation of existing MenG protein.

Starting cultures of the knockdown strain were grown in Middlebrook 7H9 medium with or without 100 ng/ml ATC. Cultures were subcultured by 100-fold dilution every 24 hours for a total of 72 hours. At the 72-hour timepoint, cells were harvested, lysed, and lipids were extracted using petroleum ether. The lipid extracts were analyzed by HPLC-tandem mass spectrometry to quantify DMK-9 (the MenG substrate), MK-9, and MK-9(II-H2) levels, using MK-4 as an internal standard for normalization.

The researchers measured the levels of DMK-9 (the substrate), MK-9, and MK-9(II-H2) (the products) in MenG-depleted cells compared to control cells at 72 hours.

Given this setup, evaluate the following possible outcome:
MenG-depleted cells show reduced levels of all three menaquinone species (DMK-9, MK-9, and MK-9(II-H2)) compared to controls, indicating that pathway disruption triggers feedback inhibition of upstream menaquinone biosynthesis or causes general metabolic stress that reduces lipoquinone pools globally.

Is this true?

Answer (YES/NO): NO